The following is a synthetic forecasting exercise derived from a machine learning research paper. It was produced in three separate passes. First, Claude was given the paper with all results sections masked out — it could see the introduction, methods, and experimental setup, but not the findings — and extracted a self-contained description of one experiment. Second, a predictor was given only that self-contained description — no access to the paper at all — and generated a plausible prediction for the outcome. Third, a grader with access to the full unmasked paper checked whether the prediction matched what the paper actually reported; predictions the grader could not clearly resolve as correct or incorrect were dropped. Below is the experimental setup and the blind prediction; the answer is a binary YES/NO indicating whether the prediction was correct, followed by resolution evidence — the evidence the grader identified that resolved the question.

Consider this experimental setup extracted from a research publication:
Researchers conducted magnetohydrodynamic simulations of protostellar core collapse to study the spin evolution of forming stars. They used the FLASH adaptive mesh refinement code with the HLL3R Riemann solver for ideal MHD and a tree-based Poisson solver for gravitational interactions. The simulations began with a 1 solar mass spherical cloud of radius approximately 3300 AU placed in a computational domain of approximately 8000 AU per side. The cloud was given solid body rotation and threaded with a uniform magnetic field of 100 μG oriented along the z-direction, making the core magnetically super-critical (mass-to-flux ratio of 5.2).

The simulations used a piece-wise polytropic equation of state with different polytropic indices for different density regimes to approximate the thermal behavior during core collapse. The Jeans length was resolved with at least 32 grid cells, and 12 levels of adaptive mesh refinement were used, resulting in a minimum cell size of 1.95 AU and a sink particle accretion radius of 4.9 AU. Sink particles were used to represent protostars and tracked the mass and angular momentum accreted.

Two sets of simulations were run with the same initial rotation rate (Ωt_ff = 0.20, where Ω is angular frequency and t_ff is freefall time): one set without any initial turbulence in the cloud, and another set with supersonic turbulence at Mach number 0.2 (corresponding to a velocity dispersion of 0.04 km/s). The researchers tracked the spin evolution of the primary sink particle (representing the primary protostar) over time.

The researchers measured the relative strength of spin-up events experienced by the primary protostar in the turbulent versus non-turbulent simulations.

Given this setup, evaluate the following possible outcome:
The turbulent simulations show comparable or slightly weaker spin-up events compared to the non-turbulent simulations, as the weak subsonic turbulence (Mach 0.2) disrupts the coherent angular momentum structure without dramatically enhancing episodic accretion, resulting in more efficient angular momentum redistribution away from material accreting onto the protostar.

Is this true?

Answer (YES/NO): NO